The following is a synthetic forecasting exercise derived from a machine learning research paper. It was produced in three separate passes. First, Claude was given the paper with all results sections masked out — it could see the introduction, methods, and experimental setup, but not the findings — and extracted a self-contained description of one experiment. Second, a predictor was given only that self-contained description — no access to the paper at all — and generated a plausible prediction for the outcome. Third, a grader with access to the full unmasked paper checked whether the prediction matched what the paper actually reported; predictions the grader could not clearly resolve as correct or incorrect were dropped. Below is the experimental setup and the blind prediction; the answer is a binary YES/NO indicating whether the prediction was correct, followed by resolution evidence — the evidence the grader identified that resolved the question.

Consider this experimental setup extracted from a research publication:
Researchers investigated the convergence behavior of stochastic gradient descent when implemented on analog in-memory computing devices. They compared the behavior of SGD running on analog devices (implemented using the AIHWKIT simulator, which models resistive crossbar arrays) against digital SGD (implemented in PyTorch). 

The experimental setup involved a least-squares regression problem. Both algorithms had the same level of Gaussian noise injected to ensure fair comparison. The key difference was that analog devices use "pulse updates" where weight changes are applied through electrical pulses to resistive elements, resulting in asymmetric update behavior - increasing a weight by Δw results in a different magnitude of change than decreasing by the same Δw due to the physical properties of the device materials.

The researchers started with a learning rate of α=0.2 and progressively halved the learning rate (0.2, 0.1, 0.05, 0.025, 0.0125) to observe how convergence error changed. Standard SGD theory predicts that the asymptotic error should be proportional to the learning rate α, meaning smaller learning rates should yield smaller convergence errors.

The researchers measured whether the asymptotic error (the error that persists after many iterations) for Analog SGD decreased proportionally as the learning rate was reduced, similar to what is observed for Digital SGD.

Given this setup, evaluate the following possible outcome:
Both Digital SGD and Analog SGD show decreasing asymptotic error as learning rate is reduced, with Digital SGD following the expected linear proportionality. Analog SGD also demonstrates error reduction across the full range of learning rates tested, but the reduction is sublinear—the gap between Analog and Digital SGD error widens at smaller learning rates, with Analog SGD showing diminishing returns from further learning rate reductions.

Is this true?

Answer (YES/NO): NO